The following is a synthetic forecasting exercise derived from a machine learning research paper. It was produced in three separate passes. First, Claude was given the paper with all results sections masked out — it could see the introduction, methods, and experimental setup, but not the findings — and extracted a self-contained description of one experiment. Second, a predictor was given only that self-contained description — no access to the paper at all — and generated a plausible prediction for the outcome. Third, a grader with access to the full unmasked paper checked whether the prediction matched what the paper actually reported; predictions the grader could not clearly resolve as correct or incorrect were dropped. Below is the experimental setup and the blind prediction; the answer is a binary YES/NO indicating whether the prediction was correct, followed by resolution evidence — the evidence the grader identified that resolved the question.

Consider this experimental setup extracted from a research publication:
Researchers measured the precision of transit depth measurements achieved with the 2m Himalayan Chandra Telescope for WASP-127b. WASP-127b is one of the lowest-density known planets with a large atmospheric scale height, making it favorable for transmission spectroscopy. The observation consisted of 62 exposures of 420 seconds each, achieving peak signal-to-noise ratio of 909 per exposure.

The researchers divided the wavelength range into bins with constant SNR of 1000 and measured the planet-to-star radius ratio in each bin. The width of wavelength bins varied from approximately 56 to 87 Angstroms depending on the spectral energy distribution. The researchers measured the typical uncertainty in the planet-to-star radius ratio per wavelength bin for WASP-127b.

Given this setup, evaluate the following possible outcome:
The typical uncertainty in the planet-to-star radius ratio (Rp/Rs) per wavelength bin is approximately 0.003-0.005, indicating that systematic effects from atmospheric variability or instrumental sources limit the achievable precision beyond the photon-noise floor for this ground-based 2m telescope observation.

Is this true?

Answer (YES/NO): NO